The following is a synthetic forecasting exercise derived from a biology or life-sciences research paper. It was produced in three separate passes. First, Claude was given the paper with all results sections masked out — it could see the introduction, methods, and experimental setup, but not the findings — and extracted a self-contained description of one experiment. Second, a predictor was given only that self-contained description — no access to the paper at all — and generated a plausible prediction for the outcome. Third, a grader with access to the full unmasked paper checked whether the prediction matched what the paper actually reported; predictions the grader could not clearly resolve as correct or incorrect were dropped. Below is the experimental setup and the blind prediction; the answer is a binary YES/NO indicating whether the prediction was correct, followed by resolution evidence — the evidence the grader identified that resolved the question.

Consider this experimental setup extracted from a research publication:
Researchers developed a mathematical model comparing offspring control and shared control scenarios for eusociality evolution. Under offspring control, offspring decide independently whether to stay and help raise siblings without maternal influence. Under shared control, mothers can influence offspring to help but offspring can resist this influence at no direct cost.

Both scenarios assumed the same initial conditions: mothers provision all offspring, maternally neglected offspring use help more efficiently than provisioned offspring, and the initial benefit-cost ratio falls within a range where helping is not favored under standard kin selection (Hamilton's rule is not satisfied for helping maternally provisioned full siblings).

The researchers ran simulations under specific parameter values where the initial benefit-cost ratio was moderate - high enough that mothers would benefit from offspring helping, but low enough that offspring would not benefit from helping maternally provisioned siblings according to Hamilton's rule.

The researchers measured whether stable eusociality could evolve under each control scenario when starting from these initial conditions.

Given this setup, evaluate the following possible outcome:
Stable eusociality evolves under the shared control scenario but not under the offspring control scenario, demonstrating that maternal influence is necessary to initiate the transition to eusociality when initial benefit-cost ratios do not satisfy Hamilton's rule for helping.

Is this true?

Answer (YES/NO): YES